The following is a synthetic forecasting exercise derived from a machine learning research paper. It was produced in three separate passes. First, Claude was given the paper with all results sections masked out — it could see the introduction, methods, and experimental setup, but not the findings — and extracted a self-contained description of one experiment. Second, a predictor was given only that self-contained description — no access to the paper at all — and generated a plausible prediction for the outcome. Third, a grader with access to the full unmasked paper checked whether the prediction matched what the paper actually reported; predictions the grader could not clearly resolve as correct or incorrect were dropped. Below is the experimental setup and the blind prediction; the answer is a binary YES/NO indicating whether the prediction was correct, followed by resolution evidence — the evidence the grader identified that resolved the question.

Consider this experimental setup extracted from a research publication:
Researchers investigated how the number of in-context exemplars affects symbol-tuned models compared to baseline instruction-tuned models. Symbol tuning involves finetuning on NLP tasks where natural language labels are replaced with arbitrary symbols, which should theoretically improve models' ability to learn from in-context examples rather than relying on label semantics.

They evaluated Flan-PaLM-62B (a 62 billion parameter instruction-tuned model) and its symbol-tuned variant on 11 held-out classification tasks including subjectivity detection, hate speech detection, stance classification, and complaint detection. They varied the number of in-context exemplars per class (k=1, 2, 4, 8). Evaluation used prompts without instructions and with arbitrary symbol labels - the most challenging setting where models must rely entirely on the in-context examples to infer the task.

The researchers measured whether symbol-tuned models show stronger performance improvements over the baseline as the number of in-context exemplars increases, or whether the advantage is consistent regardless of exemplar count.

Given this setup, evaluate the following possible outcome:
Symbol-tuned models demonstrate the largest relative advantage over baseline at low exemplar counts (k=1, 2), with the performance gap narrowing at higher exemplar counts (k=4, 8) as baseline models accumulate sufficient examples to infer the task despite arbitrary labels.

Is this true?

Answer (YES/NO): NO